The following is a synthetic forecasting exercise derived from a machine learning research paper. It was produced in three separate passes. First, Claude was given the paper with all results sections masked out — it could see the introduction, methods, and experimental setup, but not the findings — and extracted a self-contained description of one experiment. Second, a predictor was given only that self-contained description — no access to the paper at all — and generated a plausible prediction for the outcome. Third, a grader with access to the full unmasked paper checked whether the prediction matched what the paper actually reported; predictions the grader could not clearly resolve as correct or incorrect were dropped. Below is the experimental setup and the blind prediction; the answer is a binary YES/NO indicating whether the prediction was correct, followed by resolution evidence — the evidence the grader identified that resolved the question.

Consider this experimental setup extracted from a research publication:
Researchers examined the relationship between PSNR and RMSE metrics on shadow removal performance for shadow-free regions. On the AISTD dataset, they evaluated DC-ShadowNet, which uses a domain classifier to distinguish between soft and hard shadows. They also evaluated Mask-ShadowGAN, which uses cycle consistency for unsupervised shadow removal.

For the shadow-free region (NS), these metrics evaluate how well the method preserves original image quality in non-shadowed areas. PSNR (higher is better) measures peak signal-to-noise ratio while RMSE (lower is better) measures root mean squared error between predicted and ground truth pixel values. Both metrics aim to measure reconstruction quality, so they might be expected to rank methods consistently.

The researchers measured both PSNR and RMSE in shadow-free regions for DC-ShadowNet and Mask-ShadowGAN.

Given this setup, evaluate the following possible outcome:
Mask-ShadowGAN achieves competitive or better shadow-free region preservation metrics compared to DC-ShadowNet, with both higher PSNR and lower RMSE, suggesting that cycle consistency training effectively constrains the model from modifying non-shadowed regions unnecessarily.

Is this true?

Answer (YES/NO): NO